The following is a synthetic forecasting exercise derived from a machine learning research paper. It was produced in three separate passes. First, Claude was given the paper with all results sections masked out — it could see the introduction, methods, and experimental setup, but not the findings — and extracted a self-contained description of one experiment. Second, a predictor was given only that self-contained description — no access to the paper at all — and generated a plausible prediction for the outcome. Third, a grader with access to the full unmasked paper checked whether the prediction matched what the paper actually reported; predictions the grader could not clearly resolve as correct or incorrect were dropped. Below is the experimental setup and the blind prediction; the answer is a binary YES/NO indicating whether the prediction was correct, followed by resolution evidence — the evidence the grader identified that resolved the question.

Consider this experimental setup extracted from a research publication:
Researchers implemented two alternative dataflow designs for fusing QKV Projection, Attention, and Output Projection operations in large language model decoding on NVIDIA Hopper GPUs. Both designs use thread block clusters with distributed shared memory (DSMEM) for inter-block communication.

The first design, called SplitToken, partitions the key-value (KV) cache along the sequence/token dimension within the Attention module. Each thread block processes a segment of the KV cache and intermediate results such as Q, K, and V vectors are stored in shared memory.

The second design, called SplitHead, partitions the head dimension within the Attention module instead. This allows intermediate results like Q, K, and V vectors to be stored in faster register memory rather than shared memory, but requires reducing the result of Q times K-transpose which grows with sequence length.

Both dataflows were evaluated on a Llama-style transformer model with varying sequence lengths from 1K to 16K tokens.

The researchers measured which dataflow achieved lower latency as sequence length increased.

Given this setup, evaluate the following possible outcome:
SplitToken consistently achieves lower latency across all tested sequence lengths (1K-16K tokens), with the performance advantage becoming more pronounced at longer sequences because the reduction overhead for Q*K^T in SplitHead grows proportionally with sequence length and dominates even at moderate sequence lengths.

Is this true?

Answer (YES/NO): NO